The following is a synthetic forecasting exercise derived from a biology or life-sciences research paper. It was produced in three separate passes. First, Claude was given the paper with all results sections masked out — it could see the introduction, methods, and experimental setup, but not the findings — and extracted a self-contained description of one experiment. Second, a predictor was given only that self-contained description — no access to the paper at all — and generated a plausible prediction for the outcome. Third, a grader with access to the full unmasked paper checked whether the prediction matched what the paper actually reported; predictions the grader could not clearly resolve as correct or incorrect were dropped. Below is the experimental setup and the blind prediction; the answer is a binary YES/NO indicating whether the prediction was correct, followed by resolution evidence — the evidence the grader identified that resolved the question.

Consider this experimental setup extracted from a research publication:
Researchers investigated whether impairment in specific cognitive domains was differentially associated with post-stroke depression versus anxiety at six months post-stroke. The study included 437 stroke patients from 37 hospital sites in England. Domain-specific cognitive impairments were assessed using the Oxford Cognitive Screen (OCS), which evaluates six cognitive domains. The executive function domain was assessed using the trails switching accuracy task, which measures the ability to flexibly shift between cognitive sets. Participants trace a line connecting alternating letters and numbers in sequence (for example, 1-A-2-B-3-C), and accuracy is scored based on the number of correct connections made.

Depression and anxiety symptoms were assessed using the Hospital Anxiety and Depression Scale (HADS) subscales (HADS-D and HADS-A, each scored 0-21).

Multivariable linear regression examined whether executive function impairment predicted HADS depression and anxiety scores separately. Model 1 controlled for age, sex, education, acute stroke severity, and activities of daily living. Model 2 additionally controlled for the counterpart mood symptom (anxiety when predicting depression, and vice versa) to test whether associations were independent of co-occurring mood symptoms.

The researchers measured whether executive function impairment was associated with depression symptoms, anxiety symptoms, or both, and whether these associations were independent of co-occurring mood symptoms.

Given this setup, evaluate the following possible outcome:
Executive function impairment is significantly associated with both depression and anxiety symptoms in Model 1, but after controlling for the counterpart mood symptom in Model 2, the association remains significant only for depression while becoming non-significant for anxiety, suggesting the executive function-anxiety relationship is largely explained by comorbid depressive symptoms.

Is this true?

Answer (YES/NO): NO